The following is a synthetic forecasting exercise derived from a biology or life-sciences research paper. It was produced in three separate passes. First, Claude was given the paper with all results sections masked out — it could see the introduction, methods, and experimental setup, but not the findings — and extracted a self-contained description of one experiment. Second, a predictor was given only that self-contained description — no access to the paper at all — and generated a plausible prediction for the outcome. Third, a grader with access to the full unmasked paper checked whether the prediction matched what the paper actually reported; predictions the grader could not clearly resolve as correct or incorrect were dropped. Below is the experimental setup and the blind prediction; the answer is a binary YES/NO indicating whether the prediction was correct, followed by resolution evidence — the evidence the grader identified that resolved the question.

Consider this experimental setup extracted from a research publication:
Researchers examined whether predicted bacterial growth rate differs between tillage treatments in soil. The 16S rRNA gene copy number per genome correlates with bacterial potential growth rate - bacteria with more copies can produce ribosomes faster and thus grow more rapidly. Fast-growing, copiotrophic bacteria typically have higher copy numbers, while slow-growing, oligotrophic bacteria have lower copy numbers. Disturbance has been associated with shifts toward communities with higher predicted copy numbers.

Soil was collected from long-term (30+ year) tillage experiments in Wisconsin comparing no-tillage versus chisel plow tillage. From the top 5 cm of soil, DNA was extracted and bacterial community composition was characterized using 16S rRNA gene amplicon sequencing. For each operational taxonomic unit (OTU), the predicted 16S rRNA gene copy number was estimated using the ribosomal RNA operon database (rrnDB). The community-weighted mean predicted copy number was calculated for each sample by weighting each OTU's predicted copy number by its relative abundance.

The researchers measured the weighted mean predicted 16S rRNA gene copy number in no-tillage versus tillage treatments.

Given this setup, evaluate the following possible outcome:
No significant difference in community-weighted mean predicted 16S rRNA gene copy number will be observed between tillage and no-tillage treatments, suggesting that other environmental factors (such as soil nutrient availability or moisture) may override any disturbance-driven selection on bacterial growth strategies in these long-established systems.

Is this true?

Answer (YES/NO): NO